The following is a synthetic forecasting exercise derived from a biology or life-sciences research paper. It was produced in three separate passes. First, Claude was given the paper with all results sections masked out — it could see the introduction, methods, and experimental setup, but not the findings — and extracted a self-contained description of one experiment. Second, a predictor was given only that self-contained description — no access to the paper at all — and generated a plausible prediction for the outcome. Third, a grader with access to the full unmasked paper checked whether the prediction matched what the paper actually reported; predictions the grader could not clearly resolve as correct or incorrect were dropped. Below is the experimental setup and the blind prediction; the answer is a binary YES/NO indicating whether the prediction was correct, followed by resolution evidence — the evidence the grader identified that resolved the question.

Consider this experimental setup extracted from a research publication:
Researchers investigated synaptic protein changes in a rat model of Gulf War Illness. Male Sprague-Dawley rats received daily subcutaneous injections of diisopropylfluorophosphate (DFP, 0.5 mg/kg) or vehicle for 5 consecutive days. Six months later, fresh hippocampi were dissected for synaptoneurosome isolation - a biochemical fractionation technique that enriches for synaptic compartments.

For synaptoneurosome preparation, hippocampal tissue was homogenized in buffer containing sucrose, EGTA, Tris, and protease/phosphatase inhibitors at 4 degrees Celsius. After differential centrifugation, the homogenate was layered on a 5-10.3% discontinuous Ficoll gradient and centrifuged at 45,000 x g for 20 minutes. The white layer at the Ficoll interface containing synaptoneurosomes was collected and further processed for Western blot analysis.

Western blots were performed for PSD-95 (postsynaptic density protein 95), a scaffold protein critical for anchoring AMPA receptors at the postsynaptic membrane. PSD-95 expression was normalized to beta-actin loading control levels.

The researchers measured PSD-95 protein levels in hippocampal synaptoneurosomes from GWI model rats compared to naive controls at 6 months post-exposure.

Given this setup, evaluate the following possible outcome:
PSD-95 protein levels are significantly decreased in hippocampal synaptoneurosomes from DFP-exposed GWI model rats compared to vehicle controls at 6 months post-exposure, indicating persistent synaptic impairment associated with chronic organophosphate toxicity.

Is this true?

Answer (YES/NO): YES